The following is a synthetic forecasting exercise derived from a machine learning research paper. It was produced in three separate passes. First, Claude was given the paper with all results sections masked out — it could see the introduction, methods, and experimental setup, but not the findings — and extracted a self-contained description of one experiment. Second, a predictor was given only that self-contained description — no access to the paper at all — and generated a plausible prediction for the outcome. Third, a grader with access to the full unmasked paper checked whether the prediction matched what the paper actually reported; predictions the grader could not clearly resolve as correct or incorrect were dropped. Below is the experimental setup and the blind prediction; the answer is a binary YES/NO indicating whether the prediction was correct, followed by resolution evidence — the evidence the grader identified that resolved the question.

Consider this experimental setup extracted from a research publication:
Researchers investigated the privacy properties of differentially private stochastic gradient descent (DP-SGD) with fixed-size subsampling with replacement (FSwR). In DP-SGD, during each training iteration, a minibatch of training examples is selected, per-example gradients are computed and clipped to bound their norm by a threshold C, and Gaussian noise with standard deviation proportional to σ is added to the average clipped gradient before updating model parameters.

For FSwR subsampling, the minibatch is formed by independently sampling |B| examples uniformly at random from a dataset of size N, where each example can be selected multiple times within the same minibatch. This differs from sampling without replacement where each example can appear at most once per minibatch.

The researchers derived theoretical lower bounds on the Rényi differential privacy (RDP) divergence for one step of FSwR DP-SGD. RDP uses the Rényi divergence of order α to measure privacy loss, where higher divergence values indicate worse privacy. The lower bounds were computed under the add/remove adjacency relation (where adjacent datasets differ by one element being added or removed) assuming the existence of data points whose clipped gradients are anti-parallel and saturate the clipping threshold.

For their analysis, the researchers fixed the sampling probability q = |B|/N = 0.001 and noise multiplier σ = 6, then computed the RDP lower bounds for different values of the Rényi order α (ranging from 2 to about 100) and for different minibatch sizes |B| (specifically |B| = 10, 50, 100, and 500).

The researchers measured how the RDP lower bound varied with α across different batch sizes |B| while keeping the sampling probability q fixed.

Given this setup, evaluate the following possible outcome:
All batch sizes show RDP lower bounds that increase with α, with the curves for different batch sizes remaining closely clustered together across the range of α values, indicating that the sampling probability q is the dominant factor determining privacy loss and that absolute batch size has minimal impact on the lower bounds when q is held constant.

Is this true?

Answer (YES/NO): NO